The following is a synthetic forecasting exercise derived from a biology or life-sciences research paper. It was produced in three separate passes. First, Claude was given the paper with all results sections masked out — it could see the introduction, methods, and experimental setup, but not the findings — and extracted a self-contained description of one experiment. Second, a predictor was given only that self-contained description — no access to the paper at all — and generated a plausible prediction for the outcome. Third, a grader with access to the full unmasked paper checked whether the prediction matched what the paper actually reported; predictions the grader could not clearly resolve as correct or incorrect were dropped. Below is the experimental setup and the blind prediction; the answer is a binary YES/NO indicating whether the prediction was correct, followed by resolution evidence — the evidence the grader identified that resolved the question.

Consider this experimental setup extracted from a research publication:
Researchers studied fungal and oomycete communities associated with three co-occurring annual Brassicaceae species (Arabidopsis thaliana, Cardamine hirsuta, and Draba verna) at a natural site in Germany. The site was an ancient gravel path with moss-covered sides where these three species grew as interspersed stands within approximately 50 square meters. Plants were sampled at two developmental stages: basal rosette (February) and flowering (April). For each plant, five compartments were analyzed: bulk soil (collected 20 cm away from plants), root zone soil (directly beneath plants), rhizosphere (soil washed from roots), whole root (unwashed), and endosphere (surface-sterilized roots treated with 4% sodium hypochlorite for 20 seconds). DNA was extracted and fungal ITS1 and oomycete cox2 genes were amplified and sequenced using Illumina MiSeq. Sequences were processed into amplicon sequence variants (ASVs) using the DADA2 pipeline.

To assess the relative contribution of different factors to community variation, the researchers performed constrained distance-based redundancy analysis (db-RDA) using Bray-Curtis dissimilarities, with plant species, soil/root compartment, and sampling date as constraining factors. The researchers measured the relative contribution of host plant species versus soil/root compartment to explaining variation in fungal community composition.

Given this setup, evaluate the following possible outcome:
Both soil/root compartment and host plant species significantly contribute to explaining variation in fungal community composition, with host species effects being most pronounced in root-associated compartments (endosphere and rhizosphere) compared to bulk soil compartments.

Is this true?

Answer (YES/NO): NO